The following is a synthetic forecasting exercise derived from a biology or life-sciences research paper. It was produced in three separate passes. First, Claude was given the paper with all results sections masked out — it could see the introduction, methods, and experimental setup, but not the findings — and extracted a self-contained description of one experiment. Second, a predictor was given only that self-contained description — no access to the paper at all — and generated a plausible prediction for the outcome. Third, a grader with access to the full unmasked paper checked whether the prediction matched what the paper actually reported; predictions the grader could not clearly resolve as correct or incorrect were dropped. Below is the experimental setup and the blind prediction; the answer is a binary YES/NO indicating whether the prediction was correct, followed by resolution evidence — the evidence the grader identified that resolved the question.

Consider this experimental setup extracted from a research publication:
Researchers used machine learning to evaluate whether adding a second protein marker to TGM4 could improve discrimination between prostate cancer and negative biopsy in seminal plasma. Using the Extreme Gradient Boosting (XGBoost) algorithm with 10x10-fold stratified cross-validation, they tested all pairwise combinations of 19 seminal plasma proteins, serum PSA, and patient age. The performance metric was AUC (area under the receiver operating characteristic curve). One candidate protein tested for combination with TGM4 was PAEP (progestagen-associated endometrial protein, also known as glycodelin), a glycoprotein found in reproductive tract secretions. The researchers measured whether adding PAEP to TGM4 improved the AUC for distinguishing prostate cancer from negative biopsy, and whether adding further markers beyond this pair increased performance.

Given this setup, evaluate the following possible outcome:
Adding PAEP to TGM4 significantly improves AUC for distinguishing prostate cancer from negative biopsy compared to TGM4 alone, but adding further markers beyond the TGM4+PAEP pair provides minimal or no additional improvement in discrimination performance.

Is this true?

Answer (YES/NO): YES